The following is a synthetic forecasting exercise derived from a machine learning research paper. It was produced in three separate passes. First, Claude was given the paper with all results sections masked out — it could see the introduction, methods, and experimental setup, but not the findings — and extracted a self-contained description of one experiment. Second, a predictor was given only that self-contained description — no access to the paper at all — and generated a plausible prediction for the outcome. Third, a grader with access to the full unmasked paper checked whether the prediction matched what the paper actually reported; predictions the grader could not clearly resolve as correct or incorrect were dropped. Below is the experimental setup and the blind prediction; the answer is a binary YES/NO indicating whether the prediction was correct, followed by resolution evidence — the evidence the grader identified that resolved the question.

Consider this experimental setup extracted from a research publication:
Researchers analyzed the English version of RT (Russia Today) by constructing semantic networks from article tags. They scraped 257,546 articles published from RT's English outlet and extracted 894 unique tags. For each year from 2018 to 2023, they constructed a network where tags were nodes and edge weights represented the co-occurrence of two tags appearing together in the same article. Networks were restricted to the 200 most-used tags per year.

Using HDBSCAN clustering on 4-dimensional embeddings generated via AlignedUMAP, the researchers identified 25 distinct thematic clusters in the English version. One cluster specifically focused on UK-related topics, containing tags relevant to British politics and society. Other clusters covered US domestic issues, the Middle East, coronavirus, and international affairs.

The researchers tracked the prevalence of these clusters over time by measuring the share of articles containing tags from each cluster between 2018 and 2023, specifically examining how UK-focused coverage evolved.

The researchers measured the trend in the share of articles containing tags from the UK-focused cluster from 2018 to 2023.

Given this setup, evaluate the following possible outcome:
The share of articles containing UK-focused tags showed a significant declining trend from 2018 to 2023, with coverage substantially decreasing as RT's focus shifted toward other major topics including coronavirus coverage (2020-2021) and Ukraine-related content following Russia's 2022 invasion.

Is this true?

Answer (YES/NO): YES